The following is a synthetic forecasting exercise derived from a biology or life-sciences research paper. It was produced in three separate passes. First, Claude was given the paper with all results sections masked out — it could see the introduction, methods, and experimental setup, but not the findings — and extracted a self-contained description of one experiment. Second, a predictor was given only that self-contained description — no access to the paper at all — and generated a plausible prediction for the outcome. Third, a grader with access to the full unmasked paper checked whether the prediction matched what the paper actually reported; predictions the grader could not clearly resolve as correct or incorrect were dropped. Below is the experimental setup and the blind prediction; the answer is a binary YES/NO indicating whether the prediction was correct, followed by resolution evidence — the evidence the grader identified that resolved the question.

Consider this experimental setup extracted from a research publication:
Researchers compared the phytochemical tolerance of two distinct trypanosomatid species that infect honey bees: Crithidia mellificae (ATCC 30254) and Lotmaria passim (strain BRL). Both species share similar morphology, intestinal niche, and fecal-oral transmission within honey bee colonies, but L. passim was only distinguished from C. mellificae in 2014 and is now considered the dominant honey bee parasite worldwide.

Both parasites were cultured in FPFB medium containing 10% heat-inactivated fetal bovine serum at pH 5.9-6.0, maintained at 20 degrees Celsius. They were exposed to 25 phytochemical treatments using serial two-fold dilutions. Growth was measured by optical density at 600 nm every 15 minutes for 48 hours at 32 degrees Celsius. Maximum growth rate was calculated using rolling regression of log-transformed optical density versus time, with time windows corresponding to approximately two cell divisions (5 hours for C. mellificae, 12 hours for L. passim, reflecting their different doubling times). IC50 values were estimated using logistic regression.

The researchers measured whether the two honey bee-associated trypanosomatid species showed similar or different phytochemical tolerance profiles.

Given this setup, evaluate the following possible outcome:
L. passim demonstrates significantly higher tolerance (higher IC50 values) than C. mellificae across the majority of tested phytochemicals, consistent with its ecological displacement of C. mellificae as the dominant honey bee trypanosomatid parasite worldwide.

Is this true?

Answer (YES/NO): NO